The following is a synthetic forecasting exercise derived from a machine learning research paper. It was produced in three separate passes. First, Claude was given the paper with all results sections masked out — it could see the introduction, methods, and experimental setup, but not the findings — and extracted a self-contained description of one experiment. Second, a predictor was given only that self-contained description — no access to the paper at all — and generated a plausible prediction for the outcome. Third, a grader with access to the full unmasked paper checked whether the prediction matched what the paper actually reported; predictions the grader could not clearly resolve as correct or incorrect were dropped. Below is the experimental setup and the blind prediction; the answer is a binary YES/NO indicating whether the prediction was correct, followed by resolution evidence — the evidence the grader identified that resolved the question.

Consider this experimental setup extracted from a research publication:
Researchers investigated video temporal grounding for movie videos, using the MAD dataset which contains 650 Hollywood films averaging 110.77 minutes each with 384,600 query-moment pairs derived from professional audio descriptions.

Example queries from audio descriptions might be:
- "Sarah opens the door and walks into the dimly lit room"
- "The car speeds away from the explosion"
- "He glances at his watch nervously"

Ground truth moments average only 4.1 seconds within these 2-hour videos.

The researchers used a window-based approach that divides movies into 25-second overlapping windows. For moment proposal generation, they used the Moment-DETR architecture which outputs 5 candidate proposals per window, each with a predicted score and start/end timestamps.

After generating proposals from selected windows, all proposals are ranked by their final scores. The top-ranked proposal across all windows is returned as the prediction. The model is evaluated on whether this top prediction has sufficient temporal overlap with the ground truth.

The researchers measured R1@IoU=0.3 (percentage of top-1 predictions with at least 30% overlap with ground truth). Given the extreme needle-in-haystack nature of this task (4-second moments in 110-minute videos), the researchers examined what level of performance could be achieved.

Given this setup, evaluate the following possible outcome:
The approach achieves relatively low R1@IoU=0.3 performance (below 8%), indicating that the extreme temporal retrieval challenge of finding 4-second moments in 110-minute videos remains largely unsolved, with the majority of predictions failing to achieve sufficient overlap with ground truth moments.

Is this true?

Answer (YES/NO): YES